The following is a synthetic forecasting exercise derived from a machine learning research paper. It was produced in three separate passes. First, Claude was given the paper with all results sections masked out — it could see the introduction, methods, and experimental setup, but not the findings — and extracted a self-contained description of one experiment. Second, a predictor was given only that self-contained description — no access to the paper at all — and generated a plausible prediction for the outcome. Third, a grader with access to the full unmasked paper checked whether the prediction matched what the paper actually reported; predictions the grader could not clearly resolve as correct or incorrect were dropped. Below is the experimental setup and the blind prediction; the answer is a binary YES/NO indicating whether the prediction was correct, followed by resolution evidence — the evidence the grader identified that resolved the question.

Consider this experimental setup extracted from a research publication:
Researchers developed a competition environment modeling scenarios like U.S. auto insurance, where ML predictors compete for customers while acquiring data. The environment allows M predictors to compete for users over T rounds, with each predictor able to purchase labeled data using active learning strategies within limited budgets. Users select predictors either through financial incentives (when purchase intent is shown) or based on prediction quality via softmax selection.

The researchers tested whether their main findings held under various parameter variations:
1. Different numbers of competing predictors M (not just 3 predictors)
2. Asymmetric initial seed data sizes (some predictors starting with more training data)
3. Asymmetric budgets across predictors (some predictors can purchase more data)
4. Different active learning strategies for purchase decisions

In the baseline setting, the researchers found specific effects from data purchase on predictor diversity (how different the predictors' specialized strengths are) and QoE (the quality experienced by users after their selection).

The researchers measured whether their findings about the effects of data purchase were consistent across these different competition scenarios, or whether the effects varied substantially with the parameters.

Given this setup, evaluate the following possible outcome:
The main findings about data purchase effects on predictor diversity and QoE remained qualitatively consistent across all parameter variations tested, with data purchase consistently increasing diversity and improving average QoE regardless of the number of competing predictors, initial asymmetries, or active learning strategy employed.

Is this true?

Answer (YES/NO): NO